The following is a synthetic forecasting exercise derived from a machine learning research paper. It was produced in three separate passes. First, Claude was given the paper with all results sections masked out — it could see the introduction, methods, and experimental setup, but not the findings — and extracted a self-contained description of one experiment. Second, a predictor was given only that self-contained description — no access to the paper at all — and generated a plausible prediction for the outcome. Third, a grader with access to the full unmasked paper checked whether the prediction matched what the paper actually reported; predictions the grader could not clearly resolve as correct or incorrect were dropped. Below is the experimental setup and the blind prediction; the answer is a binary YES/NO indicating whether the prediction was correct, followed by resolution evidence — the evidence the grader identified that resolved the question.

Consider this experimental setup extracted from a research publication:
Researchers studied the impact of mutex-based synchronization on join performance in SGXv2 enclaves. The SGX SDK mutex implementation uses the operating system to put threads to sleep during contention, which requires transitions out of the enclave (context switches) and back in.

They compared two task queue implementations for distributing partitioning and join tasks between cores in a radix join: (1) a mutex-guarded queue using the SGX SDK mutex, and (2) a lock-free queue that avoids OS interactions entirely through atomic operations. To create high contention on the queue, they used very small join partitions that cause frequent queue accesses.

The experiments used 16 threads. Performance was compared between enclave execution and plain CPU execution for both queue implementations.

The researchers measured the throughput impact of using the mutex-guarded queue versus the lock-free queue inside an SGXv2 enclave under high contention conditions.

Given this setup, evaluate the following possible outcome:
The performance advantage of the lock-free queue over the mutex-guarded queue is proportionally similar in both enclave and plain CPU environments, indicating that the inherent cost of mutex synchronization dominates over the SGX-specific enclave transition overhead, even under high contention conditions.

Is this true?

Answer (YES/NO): NO